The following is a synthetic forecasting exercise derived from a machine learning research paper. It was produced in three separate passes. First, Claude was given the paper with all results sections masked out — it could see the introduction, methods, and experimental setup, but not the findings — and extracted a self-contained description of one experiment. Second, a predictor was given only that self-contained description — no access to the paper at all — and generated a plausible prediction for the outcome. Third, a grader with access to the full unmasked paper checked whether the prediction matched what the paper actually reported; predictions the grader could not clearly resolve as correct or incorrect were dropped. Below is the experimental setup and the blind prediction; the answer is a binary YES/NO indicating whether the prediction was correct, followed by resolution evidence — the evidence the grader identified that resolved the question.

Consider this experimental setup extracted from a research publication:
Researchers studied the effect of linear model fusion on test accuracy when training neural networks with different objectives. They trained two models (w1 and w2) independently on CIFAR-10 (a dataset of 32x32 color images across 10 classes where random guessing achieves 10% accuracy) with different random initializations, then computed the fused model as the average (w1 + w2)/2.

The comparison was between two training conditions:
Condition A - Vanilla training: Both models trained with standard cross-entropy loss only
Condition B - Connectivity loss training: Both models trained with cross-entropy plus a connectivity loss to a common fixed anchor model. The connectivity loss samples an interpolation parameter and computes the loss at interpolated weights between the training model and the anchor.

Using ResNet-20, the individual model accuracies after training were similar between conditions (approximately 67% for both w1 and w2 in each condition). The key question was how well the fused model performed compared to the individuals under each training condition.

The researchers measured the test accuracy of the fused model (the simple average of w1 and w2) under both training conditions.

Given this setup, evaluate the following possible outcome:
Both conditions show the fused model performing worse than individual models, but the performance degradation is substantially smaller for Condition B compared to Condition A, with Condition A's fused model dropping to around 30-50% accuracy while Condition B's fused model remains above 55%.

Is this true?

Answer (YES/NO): NO